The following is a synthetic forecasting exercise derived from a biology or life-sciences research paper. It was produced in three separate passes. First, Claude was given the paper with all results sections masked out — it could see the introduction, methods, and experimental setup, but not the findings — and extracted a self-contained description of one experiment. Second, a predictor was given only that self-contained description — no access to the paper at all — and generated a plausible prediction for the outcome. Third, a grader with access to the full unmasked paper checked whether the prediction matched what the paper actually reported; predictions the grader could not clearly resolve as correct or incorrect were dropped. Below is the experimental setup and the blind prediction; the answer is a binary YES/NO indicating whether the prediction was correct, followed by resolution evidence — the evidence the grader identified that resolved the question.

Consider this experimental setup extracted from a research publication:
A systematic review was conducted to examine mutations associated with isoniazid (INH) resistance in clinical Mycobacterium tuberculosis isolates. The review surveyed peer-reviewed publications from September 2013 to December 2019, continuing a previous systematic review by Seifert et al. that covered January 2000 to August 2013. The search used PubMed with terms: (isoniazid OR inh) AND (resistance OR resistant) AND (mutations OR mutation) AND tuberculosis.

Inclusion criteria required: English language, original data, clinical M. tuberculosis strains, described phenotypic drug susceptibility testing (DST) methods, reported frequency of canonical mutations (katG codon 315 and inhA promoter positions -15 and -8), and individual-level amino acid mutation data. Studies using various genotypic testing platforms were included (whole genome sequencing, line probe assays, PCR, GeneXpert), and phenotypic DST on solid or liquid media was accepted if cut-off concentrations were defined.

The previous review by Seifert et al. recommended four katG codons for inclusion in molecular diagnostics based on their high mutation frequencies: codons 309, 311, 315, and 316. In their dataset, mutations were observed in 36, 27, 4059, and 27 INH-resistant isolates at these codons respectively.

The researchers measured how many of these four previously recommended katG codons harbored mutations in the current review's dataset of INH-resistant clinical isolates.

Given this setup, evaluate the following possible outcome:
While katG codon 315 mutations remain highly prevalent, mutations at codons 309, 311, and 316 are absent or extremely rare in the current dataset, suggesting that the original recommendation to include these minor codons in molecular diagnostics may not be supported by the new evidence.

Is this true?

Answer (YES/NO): YES